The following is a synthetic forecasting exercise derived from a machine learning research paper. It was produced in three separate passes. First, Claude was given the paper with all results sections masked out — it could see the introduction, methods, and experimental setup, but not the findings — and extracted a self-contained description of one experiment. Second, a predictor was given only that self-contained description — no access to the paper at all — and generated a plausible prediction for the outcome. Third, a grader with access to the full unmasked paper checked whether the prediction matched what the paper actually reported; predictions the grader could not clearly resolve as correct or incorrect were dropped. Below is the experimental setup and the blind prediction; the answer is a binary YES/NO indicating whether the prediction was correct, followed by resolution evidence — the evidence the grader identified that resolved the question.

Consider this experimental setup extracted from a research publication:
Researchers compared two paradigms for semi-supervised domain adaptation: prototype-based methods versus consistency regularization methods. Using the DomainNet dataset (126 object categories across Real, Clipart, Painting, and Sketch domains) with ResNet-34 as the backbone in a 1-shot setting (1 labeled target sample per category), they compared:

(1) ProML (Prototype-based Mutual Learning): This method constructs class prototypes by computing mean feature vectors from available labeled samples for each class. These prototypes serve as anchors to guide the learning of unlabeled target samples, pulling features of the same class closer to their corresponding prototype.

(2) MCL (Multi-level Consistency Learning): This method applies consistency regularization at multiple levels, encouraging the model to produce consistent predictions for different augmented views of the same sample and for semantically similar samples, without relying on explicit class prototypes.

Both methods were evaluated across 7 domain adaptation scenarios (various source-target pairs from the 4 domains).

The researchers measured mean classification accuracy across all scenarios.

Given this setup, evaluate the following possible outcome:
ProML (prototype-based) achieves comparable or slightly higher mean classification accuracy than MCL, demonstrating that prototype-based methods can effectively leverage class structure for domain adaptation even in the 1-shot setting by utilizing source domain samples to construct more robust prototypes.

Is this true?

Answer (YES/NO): YES